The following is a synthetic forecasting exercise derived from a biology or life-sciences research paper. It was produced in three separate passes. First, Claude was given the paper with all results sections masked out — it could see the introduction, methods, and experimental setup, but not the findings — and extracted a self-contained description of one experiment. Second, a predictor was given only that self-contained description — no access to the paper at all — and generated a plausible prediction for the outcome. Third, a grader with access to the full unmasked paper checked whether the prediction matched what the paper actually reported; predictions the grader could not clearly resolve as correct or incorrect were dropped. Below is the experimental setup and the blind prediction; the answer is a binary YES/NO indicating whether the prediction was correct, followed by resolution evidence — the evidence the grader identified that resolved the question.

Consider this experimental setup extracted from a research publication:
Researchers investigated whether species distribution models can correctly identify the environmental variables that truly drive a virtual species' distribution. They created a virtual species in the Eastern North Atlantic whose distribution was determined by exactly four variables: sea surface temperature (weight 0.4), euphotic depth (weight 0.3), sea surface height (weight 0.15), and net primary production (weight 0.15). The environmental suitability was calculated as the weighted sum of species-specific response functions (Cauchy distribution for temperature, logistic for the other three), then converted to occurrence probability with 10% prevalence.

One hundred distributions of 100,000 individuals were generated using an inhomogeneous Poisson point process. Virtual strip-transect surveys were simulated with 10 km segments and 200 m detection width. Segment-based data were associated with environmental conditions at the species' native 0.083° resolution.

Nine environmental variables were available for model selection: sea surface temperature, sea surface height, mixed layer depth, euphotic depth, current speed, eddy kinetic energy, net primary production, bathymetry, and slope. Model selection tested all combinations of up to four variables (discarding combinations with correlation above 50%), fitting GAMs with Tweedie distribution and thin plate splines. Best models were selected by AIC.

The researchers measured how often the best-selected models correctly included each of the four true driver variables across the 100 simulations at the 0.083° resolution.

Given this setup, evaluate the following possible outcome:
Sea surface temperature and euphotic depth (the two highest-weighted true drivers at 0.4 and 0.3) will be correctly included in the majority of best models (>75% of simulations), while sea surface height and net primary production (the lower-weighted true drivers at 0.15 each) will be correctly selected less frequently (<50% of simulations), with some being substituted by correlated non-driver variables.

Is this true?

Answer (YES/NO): NO